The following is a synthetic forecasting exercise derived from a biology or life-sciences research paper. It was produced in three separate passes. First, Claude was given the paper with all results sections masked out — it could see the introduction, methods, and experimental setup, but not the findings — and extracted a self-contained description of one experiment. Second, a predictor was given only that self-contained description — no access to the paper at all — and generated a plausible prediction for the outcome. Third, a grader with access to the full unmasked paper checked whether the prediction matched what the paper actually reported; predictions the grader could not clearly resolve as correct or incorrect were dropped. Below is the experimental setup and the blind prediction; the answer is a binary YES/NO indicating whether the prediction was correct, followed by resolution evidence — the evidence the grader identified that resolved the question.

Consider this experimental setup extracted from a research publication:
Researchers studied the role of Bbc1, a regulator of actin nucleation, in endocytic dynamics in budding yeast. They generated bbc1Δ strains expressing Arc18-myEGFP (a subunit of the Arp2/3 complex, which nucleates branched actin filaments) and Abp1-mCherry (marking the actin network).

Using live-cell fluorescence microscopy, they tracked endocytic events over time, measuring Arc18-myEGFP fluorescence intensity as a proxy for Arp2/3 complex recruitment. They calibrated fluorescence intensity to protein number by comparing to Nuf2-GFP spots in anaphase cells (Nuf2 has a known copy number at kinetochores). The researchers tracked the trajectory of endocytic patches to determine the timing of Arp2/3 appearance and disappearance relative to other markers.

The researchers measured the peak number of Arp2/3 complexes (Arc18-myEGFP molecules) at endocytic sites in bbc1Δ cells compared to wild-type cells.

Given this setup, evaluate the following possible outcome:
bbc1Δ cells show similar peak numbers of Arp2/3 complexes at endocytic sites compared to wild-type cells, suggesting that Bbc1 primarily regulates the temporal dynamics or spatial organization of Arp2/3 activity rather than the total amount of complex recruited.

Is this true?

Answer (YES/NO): NO